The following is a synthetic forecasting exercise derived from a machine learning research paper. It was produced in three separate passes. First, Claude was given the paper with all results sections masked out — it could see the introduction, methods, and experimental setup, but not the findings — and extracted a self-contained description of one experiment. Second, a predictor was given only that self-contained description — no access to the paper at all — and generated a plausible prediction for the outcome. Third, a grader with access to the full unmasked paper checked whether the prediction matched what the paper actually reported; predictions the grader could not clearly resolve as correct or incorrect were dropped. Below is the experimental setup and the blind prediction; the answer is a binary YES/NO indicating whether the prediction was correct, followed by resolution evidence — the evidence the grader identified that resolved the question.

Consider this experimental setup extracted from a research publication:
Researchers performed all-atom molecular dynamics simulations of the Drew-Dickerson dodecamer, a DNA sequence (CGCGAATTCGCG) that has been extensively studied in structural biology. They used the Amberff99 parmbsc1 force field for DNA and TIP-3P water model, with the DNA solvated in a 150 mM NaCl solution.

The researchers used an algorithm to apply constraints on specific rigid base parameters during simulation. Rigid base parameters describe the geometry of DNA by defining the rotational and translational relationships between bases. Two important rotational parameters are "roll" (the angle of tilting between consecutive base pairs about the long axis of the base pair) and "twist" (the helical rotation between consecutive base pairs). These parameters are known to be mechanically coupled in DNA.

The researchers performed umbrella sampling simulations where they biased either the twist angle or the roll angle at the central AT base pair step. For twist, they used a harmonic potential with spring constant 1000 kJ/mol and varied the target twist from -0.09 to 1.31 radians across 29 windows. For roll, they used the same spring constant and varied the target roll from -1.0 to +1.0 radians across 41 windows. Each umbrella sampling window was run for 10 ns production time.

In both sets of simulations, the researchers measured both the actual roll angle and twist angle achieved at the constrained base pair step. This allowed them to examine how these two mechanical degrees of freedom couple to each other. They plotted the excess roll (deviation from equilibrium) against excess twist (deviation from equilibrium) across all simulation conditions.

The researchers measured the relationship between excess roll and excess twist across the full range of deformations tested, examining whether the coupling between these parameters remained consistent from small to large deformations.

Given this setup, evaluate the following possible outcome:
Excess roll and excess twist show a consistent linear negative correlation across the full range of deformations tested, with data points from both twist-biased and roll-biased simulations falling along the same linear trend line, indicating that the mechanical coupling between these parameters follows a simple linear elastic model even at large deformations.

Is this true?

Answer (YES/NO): NO